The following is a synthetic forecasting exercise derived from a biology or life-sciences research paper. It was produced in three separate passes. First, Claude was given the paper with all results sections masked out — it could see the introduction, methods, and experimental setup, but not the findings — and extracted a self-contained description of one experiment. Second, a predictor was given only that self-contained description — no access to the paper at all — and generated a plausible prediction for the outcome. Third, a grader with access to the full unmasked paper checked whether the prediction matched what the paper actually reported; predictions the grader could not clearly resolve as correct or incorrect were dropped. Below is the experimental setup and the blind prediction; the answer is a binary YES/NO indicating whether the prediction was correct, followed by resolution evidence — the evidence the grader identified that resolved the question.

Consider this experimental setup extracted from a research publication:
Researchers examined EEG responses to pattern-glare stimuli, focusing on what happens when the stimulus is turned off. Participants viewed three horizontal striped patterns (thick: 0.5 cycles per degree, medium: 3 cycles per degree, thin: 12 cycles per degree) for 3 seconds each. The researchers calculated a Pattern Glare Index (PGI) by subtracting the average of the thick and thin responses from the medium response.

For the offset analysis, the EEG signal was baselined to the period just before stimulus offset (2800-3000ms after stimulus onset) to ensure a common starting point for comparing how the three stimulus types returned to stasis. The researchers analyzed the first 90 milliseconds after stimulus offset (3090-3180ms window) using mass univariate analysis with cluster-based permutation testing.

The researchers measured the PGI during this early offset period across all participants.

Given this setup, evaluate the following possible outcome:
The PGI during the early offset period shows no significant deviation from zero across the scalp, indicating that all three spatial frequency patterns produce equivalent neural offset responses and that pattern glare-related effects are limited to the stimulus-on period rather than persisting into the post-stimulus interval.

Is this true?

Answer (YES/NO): NO